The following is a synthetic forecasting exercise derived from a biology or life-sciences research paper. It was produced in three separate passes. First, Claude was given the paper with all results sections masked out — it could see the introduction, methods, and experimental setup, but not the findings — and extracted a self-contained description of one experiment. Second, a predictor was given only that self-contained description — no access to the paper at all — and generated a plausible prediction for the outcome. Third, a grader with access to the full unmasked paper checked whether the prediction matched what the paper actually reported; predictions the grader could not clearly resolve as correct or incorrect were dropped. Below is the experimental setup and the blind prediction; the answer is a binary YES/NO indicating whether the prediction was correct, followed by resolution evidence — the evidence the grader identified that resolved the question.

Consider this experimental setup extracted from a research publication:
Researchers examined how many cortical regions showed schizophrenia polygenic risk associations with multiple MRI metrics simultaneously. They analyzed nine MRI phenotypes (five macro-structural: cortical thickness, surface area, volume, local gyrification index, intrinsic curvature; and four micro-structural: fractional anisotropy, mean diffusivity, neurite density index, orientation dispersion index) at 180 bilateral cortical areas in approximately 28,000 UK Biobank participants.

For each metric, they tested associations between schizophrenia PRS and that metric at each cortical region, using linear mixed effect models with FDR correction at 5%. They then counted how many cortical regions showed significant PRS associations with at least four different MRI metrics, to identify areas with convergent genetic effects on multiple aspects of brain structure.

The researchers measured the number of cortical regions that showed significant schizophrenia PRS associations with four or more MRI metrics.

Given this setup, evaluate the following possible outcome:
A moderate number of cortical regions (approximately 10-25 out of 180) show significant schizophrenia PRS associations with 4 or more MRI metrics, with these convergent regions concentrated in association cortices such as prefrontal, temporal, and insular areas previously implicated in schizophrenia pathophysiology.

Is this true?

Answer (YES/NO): YES